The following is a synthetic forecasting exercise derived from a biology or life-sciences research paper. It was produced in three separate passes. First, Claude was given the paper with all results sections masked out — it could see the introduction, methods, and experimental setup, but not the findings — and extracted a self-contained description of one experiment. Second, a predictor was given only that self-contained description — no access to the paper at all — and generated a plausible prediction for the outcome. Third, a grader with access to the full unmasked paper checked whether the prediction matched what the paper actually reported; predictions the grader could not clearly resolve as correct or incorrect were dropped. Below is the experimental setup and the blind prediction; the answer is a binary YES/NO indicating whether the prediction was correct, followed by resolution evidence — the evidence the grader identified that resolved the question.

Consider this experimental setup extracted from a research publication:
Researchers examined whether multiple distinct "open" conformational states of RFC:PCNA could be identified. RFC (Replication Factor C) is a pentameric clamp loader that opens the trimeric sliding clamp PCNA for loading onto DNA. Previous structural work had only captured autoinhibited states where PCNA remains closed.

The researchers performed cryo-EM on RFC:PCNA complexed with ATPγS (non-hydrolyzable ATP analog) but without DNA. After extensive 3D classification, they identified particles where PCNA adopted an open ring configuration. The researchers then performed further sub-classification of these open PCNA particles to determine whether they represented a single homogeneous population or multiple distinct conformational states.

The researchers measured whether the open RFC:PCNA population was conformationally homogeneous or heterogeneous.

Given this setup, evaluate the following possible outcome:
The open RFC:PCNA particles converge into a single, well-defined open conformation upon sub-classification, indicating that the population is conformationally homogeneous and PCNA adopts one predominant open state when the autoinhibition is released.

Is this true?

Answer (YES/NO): YES